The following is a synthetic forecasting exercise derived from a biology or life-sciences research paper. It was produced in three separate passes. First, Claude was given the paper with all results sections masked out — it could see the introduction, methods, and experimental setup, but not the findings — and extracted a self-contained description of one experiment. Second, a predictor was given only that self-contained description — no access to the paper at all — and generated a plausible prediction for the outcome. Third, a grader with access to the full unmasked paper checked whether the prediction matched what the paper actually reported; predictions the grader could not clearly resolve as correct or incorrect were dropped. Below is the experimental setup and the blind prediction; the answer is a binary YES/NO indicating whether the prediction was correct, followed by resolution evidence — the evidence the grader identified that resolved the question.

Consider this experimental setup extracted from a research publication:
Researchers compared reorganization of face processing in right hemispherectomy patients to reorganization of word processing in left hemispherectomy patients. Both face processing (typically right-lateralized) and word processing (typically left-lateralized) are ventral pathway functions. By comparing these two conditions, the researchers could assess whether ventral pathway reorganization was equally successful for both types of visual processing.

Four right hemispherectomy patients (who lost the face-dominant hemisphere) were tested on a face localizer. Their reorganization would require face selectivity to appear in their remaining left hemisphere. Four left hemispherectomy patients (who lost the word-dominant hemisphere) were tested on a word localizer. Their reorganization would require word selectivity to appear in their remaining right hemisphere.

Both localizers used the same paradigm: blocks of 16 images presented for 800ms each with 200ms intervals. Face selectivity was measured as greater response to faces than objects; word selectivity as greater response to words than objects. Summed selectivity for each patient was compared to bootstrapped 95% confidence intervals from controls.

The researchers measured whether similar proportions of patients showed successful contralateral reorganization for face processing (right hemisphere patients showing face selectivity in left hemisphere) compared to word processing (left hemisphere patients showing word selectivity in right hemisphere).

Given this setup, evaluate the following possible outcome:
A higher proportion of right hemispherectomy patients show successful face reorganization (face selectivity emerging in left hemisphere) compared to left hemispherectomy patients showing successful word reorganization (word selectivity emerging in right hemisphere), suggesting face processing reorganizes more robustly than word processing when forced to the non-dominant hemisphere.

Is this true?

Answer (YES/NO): NO